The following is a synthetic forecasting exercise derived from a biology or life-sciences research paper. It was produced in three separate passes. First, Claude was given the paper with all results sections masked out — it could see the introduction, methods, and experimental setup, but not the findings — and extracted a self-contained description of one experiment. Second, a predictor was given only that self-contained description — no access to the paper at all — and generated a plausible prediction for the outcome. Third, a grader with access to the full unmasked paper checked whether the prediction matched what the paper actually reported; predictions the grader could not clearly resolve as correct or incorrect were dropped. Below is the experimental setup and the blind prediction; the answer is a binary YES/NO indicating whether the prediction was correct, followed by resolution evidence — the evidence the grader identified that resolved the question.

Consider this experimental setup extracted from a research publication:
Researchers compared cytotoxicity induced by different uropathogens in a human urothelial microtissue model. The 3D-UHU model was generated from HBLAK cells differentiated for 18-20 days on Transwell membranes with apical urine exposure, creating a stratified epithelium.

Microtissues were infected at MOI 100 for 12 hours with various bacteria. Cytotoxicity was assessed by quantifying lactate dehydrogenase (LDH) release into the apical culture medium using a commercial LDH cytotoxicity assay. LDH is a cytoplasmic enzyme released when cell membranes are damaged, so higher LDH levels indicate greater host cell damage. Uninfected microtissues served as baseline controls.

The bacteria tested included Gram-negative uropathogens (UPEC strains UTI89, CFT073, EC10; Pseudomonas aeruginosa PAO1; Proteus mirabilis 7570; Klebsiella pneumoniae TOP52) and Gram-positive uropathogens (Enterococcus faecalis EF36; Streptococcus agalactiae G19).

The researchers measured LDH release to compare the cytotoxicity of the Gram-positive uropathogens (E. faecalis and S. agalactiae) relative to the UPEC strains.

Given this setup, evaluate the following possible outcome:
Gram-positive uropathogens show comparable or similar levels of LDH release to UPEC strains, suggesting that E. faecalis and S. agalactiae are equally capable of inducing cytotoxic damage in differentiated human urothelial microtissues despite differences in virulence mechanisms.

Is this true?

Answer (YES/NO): NO